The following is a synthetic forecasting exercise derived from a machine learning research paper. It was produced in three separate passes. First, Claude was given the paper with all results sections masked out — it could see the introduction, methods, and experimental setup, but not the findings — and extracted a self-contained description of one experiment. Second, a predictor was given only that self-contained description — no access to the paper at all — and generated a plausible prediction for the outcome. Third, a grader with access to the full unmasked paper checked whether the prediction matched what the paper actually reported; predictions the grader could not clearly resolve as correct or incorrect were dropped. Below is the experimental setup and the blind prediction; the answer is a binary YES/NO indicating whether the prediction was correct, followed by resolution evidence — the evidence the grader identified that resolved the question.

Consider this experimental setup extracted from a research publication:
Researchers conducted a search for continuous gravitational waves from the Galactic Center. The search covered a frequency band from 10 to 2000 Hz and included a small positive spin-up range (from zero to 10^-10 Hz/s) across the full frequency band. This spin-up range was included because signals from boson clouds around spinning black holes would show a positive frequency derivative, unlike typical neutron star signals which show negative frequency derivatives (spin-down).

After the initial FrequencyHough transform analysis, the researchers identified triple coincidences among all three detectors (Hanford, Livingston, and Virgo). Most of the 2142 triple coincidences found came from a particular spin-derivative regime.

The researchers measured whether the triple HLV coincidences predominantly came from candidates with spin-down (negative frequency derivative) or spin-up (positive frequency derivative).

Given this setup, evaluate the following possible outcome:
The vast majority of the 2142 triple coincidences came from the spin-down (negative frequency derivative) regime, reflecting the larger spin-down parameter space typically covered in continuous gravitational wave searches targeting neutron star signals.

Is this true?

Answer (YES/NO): NO